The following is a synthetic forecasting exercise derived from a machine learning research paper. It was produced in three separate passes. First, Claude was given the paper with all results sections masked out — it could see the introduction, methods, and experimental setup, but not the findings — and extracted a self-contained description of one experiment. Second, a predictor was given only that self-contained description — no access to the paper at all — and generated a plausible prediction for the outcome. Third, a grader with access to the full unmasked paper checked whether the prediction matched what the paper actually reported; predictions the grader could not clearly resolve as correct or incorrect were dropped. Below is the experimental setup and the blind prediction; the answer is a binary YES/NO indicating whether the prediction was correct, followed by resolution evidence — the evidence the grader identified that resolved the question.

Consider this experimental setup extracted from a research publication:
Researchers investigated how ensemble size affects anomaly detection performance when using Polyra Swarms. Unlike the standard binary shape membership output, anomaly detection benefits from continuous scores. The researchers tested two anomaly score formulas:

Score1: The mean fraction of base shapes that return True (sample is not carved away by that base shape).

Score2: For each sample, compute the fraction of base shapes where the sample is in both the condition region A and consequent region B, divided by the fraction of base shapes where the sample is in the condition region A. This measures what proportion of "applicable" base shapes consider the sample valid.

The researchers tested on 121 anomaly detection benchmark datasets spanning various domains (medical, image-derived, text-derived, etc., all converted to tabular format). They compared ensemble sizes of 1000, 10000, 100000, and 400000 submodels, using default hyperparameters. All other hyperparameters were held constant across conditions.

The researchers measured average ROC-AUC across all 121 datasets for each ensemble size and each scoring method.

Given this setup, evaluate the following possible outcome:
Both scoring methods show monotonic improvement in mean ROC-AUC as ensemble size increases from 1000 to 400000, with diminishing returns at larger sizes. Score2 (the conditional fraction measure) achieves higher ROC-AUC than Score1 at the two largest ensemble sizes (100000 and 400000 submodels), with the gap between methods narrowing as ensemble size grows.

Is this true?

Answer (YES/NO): NO